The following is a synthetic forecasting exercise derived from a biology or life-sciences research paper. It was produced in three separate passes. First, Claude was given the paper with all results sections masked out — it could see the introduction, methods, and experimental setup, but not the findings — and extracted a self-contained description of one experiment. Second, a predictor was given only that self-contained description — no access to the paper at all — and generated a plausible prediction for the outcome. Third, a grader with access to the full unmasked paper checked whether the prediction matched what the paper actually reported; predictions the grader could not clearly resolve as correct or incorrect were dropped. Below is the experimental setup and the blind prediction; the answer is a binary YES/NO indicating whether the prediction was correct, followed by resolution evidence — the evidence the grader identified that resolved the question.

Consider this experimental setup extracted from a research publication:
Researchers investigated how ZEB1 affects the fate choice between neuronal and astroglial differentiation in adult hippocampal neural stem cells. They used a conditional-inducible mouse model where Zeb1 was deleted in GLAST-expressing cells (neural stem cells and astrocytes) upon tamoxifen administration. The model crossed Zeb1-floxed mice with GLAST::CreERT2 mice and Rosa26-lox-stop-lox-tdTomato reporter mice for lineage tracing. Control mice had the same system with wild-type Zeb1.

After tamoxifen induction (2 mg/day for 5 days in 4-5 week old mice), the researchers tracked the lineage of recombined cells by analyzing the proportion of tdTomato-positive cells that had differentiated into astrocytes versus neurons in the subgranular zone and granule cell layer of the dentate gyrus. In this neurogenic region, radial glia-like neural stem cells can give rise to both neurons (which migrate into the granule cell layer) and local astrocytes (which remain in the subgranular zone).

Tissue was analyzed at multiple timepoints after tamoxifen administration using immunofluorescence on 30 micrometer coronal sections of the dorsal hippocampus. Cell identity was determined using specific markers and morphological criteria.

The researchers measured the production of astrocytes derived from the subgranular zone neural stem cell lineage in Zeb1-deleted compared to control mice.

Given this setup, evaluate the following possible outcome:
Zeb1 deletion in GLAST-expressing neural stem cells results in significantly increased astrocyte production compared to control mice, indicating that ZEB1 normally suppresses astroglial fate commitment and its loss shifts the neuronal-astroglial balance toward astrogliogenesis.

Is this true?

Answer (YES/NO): NO